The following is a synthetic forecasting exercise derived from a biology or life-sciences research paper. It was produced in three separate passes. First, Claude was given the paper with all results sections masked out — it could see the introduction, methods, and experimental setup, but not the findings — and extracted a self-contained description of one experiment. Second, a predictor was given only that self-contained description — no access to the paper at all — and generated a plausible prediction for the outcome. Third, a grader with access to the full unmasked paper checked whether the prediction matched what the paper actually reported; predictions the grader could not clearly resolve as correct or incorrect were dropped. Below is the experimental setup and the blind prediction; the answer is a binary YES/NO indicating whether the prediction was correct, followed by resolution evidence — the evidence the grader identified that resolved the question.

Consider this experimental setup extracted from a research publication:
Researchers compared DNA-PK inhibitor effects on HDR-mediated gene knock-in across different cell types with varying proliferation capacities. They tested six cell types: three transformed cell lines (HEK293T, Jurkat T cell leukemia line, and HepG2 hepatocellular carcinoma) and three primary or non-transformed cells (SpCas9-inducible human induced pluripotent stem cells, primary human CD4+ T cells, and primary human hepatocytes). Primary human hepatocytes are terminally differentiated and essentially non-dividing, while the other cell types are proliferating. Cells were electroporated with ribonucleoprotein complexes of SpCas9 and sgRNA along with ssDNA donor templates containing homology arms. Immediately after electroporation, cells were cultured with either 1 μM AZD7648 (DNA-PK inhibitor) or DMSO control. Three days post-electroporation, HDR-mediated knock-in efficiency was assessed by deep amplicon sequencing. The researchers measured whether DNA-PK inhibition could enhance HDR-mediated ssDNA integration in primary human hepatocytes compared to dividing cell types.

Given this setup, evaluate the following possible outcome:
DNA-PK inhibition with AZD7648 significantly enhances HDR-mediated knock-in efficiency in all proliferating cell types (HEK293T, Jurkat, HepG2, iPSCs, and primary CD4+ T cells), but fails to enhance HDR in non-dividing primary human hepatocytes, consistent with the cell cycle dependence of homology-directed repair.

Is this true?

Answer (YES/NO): YES